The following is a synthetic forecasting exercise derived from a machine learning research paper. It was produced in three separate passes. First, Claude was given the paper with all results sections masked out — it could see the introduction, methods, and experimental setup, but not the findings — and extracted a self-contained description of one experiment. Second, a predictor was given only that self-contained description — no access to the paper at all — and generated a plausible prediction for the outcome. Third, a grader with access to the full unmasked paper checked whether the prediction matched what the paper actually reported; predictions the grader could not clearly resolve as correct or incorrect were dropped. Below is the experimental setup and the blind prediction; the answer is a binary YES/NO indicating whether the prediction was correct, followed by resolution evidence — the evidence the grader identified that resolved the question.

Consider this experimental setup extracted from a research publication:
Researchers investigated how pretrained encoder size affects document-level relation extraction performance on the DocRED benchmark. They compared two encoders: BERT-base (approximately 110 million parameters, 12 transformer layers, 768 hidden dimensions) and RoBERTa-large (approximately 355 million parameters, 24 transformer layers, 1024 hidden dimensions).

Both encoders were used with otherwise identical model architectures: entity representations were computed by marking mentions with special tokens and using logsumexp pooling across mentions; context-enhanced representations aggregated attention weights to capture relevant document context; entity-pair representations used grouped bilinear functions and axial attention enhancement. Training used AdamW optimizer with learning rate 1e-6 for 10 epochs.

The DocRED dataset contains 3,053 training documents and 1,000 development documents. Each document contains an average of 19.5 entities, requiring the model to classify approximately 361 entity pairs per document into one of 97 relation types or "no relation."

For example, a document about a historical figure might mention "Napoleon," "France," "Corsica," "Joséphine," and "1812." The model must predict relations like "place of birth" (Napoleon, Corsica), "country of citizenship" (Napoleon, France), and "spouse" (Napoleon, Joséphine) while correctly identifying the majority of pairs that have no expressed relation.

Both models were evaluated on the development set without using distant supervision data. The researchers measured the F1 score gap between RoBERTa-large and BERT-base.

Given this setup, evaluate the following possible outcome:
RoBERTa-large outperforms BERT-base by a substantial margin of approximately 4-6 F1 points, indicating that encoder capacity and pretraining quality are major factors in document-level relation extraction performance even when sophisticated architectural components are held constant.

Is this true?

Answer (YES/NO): NO